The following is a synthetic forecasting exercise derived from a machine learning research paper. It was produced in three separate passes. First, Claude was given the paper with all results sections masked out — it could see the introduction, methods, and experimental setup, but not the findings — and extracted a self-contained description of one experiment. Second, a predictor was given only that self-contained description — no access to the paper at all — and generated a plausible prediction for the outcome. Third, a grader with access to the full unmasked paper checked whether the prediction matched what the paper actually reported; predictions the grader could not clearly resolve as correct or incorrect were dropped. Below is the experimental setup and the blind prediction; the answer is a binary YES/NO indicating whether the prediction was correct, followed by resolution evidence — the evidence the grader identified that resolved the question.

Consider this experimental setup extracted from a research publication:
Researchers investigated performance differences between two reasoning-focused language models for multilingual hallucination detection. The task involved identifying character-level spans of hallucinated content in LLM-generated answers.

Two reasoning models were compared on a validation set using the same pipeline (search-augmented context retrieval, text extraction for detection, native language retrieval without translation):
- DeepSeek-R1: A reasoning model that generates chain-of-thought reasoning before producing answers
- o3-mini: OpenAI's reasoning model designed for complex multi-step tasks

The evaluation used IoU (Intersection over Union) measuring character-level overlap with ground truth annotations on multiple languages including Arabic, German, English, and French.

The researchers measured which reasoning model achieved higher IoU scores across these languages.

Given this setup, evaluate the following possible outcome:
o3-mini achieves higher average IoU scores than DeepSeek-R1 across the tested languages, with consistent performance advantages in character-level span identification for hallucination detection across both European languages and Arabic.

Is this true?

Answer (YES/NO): NO